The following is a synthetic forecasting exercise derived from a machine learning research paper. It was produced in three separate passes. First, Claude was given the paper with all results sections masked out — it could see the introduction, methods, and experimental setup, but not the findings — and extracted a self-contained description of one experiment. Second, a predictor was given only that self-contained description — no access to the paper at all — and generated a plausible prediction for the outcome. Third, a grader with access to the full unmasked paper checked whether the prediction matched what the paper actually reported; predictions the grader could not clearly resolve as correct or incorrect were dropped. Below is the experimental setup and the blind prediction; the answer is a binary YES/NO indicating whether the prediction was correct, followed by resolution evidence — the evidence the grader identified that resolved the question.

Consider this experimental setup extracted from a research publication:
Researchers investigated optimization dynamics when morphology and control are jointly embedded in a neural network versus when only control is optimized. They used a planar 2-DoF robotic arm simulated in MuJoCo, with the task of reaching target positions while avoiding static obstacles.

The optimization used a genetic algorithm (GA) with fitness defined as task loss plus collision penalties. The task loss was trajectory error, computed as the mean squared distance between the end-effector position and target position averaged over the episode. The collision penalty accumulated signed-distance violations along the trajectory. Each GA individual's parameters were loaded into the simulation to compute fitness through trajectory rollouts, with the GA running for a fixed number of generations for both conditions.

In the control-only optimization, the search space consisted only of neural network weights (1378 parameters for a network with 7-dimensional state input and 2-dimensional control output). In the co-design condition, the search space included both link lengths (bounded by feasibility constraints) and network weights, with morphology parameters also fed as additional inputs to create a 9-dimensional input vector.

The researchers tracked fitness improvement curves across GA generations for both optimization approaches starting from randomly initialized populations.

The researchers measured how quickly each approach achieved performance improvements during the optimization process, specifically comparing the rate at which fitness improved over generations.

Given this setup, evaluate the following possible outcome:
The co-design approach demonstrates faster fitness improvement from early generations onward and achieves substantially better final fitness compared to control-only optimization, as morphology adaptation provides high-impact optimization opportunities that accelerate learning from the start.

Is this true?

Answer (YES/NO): YES